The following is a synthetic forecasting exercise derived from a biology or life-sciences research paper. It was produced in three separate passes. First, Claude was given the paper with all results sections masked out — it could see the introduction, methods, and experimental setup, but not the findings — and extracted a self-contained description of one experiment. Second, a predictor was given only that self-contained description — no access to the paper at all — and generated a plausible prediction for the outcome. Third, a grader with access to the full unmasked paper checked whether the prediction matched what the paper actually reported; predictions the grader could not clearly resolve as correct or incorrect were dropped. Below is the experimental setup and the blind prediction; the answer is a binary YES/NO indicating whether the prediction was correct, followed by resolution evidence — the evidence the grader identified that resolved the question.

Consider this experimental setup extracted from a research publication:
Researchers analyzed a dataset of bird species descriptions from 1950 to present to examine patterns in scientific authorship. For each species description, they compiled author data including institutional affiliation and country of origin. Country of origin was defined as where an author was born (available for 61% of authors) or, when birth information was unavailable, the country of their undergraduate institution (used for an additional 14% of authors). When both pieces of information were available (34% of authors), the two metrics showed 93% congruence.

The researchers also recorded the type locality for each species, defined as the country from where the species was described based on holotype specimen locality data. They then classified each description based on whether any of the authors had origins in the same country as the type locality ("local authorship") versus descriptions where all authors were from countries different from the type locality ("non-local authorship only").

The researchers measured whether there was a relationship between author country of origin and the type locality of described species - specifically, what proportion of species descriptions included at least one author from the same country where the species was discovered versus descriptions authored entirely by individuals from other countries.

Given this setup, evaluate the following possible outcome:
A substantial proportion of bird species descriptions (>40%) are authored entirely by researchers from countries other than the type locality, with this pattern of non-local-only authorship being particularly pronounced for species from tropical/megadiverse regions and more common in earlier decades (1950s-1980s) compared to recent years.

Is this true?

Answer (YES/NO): NO